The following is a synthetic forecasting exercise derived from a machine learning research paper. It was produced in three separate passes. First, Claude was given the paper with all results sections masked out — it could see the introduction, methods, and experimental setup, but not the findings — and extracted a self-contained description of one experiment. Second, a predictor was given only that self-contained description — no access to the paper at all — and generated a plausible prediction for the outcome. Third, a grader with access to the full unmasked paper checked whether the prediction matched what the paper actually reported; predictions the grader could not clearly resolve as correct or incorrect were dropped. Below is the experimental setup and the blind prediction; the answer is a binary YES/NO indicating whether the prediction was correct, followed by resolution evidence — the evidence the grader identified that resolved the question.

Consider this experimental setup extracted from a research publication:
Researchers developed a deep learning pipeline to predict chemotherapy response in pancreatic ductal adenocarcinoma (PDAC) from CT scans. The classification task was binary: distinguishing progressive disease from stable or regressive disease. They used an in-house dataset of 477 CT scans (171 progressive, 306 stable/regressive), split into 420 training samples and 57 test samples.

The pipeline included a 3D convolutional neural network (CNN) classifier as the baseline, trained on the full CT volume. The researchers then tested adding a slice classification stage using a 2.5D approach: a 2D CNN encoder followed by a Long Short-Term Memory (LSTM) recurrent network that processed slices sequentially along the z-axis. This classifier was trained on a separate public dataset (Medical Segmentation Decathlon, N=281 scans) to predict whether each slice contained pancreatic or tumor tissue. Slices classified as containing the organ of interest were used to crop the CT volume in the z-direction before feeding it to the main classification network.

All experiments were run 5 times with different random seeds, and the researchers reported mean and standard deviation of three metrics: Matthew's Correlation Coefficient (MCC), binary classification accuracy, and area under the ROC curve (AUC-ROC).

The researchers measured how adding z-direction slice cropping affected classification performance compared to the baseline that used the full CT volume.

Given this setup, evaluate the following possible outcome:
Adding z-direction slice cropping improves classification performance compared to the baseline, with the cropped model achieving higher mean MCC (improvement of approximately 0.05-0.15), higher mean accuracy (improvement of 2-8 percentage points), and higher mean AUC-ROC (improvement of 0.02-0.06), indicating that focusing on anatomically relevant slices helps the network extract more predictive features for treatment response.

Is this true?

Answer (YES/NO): NO